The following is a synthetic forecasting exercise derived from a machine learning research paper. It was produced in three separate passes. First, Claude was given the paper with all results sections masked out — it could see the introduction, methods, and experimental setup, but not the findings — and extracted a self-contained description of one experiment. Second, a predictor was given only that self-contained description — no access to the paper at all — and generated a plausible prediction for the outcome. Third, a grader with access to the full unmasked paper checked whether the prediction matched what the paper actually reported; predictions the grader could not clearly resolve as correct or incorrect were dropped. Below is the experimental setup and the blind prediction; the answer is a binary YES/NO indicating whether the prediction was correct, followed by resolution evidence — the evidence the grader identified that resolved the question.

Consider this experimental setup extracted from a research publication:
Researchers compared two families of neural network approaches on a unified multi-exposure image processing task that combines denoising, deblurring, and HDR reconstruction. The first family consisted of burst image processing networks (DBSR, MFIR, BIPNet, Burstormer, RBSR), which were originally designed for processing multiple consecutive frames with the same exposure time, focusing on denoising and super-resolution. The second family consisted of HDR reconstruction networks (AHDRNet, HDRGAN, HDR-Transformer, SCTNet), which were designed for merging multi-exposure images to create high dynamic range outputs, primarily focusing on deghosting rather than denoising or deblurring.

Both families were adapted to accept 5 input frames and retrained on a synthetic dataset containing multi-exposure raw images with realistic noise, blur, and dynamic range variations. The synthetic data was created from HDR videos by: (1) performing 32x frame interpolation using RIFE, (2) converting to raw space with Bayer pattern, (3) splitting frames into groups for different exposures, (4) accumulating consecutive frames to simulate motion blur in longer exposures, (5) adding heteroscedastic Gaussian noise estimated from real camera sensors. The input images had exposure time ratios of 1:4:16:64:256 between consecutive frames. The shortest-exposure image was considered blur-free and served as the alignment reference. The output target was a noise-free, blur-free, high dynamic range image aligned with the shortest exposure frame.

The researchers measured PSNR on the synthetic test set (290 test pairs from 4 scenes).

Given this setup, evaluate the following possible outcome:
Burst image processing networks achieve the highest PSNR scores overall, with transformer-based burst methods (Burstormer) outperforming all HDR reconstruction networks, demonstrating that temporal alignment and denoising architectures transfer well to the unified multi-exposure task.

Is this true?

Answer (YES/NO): NO